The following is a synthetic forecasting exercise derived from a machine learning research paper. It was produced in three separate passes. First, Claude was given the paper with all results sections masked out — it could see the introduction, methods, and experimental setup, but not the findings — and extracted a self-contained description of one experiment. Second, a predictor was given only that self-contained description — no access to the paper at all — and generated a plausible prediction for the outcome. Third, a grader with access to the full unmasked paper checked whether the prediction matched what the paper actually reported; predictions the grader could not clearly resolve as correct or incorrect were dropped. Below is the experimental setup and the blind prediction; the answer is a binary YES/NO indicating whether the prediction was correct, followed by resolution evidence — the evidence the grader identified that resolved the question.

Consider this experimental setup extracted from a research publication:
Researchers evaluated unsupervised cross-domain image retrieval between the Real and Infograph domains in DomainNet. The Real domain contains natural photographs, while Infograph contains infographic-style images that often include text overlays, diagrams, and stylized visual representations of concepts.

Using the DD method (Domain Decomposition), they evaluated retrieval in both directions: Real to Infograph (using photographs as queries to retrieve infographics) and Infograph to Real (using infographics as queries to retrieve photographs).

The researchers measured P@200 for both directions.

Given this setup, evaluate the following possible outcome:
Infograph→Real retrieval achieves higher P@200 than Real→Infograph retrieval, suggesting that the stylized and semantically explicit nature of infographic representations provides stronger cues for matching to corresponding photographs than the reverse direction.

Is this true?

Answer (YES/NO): NO